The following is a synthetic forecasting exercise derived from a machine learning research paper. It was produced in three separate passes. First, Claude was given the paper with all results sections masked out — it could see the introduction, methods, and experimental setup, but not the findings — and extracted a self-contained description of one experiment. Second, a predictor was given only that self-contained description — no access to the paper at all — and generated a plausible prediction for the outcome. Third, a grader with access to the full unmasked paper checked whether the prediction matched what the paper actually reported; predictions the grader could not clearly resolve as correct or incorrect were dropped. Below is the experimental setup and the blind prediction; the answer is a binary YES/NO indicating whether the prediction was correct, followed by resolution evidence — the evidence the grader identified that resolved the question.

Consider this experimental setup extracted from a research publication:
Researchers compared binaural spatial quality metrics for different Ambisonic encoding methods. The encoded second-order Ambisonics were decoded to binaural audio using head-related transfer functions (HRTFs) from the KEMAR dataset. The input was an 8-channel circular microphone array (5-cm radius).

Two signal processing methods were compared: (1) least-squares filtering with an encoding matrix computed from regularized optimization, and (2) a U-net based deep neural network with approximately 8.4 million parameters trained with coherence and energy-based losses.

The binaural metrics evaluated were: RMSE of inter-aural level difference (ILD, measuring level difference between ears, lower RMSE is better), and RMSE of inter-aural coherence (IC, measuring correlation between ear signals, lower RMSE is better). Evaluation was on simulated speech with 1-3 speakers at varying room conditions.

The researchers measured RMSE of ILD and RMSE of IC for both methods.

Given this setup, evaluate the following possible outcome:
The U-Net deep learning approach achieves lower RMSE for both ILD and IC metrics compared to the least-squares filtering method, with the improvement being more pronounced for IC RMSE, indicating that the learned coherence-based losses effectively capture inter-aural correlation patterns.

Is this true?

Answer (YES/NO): YES